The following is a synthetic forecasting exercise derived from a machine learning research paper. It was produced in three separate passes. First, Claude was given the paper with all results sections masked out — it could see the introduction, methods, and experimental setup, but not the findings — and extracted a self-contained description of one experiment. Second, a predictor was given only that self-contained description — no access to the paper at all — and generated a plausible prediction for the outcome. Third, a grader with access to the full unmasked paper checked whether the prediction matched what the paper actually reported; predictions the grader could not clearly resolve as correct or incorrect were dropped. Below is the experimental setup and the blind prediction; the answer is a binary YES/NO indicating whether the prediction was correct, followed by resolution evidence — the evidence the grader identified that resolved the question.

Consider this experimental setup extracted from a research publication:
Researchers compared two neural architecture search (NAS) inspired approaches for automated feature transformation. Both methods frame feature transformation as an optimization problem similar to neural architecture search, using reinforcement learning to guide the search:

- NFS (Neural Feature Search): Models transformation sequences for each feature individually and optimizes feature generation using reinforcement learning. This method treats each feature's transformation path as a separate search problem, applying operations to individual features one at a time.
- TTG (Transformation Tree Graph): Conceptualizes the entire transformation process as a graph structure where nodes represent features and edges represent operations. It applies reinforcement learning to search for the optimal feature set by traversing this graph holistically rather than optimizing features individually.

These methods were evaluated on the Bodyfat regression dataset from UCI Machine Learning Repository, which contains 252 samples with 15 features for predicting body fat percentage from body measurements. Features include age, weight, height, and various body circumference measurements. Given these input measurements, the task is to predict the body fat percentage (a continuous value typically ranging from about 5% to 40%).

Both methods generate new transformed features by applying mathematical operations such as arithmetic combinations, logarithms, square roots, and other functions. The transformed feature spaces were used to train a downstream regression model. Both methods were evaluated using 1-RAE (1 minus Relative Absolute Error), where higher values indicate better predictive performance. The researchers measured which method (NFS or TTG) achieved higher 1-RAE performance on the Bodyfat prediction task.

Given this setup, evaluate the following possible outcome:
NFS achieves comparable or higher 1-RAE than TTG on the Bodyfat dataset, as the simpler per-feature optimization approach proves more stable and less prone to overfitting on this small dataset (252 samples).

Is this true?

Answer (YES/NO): NO